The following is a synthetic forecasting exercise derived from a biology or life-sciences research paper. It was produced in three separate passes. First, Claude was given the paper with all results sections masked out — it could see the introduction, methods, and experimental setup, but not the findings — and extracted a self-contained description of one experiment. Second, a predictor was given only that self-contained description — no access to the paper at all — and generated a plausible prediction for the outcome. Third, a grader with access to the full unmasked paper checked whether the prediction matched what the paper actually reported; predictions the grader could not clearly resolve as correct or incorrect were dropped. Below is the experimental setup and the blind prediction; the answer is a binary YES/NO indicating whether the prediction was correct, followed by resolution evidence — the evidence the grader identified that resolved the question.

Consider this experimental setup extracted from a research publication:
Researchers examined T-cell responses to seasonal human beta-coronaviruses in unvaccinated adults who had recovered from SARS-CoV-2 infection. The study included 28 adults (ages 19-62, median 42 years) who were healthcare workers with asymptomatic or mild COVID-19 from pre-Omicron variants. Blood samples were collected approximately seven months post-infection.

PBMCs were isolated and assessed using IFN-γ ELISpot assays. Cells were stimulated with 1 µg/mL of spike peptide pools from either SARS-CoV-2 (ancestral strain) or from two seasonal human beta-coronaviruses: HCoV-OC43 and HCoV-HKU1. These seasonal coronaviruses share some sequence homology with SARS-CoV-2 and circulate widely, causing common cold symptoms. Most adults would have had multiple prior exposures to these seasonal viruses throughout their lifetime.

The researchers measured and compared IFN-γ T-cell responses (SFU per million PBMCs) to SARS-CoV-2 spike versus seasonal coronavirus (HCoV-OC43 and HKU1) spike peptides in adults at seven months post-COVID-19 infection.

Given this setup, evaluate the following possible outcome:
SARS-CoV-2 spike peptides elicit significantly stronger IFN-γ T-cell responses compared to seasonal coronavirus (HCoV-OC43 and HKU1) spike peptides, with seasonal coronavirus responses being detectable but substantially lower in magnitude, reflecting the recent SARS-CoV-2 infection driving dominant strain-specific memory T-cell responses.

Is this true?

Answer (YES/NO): YES